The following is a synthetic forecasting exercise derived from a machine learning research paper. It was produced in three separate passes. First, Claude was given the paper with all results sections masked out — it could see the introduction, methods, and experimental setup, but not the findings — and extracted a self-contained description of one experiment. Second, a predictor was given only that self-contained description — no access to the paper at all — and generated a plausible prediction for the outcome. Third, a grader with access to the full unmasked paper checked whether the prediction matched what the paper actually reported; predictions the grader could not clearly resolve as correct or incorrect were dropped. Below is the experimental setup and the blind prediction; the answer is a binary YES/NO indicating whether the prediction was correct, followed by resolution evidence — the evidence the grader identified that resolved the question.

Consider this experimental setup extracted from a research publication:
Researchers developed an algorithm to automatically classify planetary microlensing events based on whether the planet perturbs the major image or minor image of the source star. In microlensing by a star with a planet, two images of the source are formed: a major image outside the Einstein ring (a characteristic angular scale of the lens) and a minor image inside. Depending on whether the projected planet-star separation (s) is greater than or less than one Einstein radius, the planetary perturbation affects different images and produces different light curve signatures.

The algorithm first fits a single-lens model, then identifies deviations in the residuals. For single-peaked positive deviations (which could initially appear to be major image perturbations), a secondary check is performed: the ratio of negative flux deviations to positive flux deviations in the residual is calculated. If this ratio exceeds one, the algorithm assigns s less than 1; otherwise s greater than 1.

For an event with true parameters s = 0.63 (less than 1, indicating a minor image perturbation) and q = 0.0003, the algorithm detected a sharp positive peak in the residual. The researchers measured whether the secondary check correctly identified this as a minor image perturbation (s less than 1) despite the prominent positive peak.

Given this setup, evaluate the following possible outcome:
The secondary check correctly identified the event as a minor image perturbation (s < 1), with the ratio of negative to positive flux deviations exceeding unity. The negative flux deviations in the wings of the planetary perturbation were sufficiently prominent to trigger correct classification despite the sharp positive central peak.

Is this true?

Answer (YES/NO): YES